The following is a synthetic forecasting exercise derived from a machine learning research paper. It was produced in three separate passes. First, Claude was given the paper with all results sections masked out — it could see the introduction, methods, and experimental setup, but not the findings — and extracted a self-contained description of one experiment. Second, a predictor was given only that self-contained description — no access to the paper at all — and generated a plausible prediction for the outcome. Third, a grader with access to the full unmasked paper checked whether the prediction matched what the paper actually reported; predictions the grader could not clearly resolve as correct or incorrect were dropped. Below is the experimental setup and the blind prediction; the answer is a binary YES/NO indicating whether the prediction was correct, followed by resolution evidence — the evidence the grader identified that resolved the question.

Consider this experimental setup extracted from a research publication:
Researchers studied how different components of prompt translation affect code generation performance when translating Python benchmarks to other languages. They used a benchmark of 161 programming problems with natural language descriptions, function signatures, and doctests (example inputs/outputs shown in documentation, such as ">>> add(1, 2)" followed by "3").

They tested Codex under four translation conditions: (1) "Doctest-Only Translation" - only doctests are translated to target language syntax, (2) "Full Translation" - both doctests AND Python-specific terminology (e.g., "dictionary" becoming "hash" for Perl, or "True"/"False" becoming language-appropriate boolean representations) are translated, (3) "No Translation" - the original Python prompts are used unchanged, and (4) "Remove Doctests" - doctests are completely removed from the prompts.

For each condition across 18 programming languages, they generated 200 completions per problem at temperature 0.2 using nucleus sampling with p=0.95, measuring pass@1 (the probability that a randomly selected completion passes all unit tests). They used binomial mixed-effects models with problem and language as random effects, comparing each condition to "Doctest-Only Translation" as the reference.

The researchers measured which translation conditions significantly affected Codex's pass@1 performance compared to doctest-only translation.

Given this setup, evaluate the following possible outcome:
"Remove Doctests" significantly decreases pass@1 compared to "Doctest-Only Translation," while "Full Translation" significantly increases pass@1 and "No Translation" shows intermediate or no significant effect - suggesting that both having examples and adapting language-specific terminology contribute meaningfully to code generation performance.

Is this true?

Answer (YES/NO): YES